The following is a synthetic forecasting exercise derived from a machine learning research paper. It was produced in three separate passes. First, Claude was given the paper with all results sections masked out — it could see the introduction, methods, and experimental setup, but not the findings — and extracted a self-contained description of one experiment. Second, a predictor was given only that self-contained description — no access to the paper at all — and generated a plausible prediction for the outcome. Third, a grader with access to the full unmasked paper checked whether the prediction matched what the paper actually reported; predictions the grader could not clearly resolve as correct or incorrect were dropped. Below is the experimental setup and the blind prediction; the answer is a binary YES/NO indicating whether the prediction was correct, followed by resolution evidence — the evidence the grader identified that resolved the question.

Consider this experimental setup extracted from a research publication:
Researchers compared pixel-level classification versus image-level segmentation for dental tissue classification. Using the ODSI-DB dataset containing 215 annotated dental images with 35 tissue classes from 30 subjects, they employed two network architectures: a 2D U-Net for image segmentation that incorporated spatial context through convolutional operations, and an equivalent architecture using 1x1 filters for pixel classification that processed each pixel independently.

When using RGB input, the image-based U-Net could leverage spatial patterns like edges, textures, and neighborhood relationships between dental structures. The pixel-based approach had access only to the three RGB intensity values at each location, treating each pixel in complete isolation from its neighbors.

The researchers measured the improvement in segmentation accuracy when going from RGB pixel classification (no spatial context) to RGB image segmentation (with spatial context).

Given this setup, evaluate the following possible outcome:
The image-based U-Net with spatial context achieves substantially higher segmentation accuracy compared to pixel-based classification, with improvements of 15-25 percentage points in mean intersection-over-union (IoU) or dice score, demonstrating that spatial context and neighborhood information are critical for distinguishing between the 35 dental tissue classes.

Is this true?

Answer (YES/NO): NO